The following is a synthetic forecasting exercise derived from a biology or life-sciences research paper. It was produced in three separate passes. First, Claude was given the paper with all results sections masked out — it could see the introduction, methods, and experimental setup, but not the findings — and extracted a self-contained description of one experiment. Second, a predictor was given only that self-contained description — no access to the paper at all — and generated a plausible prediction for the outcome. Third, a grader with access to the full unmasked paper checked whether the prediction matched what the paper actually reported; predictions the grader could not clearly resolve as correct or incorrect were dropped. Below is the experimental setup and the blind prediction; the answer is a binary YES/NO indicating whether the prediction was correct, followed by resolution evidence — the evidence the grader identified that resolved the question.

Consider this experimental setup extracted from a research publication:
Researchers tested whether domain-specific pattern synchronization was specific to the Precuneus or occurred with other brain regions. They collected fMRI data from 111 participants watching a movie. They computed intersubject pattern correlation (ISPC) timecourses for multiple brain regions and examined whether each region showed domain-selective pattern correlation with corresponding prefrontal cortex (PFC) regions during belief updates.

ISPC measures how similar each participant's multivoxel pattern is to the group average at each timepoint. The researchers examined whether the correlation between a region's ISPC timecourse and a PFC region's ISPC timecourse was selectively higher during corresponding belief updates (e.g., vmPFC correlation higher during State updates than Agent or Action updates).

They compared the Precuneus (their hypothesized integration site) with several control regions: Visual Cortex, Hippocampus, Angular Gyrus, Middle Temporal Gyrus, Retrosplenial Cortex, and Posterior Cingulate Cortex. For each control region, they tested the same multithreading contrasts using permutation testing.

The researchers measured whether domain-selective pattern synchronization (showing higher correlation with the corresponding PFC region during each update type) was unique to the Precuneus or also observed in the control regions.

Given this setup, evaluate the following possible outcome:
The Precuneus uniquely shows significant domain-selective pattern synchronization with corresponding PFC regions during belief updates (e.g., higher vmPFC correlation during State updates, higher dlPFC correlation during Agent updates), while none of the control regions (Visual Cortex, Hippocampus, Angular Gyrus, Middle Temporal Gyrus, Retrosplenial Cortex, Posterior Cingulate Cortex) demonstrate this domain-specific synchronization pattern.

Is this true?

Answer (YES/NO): YES